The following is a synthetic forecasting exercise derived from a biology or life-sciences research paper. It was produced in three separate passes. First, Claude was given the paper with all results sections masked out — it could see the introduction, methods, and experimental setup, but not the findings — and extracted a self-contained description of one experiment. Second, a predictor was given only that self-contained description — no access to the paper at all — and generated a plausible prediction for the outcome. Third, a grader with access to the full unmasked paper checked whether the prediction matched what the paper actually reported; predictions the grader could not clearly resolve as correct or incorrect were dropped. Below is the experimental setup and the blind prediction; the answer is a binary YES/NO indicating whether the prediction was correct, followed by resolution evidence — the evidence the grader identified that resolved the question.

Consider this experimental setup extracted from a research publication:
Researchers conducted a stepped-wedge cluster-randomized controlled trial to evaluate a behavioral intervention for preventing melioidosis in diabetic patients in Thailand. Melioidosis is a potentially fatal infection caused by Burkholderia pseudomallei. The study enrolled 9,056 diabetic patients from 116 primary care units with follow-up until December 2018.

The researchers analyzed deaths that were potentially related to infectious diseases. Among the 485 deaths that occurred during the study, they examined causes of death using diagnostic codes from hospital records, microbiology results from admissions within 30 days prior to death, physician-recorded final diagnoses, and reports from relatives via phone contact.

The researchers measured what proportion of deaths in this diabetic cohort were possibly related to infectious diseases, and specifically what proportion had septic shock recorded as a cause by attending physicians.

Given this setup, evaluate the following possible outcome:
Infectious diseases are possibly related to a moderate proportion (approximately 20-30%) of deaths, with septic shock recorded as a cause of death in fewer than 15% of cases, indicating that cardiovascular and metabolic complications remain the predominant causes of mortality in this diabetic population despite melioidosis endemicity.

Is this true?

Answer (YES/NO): NO